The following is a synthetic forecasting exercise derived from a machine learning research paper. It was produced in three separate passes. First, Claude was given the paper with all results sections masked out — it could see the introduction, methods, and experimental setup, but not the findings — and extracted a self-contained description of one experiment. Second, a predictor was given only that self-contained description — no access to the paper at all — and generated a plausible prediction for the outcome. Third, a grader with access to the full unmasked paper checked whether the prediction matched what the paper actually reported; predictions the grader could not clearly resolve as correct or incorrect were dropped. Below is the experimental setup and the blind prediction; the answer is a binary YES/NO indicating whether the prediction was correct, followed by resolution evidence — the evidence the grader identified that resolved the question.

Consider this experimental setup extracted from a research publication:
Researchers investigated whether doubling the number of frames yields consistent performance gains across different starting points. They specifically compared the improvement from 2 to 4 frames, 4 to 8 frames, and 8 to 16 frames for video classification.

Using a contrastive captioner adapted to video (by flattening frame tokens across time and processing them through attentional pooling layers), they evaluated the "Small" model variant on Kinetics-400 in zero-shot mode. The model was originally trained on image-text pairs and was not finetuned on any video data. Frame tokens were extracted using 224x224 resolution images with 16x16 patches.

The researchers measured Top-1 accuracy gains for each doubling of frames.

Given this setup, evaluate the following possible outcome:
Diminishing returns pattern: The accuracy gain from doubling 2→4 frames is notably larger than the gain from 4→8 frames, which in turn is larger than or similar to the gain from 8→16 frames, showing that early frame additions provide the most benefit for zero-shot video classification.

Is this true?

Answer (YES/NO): YES